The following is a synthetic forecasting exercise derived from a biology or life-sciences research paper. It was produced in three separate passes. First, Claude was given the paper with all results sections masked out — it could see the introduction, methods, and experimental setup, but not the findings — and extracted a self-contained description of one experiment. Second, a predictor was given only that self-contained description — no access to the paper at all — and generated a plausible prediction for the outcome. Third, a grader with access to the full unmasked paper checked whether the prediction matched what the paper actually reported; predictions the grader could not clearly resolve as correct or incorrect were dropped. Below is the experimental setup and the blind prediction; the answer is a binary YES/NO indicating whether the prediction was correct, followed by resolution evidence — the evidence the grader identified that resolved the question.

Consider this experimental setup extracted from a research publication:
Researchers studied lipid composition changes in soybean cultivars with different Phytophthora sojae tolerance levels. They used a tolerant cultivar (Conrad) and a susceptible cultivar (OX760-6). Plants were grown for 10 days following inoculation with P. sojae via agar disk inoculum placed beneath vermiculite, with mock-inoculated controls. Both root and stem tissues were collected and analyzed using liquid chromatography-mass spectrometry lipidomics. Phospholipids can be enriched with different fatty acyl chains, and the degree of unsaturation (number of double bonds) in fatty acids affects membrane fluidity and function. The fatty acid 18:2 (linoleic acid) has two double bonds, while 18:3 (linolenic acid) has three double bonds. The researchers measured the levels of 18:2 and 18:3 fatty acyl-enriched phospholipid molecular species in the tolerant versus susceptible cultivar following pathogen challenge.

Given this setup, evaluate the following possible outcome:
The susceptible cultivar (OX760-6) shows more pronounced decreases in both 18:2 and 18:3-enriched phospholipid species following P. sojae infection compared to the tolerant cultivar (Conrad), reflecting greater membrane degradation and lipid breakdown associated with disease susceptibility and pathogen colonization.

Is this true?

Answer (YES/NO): NO